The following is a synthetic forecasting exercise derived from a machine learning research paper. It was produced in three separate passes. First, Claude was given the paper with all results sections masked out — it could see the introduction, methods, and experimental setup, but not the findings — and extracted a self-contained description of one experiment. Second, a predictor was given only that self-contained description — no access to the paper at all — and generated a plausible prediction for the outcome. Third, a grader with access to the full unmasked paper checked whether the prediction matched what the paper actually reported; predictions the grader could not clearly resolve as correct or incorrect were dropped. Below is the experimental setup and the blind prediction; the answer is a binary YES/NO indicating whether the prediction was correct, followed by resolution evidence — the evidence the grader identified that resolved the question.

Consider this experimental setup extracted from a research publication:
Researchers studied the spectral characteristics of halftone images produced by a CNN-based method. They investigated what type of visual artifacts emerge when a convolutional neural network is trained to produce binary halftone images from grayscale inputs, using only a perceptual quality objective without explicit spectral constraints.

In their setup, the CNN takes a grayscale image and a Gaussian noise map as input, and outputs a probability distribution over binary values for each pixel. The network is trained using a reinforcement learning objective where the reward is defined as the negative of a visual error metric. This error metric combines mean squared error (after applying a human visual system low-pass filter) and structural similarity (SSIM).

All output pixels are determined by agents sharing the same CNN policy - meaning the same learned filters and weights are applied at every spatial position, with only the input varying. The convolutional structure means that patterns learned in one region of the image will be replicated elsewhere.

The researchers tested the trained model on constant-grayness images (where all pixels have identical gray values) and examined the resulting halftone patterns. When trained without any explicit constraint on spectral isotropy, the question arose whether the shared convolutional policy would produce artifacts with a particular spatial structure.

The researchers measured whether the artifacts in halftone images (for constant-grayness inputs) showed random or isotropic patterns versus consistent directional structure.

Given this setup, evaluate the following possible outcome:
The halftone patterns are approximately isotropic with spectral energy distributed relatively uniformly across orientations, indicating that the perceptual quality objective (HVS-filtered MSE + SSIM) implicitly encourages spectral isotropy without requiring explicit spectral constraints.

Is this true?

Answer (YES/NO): NO